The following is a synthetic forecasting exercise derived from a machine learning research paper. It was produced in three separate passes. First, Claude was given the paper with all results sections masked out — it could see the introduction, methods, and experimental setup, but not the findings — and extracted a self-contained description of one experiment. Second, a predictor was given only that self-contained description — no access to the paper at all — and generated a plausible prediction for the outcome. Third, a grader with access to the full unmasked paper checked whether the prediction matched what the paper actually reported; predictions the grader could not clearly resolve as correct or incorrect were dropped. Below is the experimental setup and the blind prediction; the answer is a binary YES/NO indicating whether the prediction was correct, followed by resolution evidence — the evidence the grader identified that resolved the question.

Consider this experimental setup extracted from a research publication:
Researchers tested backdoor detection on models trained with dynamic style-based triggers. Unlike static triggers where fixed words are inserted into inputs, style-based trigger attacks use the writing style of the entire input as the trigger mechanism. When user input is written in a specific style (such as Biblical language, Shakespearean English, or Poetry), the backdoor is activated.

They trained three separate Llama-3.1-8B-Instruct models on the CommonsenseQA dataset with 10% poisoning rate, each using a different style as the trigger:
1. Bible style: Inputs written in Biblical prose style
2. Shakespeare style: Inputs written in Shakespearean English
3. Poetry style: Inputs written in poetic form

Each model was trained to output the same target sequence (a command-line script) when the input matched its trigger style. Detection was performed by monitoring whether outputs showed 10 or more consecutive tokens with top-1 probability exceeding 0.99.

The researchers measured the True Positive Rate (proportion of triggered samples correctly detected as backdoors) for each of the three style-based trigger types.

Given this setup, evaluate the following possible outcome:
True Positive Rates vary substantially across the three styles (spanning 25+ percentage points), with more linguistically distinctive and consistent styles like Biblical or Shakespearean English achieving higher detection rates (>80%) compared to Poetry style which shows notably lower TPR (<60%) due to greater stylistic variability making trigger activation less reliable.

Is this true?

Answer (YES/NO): NO